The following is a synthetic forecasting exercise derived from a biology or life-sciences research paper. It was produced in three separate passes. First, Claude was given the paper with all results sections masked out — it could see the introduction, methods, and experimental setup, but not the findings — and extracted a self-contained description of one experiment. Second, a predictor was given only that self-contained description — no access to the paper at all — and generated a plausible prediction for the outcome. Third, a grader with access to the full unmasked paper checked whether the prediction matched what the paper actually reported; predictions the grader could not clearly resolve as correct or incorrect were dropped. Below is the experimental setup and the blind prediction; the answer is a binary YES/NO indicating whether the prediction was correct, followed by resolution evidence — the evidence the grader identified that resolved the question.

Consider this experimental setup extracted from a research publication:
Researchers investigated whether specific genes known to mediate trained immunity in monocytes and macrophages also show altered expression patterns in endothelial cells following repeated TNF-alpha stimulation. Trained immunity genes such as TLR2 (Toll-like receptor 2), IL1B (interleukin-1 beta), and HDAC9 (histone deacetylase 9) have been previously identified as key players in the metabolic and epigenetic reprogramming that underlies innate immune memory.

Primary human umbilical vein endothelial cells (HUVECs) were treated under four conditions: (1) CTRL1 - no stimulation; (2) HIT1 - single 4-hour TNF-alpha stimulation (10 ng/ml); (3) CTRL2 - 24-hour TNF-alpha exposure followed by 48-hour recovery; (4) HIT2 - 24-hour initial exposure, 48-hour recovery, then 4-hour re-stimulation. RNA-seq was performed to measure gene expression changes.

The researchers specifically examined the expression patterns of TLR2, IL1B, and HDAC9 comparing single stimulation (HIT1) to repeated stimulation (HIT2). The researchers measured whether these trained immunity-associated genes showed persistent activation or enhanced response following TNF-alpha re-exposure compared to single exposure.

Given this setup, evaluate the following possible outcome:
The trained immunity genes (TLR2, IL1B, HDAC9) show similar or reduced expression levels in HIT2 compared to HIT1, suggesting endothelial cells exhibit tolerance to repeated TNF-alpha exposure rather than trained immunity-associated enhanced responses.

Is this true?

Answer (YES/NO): NO